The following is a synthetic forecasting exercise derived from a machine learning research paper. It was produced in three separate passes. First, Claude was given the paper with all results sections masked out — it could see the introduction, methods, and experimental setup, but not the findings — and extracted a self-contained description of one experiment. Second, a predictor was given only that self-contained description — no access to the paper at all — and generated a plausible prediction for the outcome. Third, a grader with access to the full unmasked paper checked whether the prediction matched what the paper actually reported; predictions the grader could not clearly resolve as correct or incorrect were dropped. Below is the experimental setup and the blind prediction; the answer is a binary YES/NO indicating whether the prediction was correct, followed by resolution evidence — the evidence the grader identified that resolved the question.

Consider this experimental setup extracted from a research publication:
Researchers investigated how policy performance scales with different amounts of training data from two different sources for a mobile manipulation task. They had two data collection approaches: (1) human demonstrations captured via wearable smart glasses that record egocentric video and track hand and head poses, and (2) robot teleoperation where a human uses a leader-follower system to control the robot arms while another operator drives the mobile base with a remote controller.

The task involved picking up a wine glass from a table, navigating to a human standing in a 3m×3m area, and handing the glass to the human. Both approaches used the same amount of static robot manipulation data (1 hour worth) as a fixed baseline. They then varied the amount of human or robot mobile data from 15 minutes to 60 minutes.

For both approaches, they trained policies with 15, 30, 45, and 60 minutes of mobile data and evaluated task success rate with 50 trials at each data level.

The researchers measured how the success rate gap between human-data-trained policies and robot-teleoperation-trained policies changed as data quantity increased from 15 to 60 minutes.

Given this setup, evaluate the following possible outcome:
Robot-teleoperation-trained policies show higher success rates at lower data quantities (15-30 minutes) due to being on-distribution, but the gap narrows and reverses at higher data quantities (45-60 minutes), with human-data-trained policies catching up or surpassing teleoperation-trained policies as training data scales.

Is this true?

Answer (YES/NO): NO